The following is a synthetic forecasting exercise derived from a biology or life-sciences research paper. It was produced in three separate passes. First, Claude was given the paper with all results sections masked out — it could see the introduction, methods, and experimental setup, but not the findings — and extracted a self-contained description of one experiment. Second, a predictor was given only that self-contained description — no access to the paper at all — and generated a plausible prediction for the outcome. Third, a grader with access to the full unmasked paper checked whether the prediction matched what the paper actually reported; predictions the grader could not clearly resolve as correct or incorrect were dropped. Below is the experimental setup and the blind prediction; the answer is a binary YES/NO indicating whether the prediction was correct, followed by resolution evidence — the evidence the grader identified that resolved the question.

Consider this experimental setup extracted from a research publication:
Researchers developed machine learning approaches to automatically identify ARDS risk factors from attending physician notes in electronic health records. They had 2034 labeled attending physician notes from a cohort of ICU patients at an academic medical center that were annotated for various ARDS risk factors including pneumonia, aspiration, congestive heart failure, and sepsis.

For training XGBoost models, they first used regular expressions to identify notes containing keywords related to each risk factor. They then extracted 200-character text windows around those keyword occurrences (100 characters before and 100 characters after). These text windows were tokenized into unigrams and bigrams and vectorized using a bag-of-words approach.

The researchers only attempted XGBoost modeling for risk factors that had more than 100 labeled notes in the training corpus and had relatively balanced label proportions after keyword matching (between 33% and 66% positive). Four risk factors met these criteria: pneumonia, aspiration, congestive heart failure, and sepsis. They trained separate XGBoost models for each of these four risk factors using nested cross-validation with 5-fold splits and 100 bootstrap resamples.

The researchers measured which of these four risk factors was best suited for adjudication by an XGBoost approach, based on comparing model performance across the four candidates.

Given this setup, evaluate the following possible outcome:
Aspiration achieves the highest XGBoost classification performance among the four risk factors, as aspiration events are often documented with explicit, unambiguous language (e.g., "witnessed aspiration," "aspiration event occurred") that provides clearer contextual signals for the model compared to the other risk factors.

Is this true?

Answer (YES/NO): NO